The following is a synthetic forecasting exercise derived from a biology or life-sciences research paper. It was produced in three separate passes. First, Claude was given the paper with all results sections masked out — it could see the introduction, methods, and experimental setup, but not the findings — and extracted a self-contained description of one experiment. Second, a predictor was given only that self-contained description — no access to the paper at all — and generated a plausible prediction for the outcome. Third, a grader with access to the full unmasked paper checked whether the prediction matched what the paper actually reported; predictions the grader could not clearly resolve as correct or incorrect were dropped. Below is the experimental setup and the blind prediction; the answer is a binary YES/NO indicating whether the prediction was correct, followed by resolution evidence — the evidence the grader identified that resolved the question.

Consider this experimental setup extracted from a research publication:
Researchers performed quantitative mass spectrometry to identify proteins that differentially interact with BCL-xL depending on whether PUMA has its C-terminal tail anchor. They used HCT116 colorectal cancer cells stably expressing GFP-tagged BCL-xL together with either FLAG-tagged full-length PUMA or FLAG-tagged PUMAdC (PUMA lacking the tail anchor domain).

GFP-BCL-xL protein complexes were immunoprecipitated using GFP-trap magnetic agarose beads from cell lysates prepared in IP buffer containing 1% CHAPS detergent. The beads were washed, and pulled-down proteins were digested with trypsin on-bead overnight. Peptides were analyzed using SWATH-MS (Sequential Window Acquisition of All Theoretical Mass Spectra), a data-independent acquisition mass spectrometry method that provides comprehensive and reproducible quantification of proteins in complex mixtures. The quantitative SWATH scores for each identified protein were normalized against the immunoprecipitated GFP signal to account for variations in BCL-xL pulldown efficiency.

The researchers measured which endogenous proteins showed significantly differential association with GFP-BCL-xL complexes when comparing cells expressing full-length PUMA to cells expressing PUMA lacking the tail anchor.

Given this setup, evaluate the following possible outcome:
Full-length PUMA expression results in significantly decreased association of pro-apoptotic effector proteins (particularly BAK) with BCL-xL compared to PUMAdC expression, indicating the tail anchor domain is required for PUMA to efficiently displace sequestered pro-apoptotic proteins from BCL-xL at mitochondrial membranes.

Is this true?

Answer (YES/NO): NO